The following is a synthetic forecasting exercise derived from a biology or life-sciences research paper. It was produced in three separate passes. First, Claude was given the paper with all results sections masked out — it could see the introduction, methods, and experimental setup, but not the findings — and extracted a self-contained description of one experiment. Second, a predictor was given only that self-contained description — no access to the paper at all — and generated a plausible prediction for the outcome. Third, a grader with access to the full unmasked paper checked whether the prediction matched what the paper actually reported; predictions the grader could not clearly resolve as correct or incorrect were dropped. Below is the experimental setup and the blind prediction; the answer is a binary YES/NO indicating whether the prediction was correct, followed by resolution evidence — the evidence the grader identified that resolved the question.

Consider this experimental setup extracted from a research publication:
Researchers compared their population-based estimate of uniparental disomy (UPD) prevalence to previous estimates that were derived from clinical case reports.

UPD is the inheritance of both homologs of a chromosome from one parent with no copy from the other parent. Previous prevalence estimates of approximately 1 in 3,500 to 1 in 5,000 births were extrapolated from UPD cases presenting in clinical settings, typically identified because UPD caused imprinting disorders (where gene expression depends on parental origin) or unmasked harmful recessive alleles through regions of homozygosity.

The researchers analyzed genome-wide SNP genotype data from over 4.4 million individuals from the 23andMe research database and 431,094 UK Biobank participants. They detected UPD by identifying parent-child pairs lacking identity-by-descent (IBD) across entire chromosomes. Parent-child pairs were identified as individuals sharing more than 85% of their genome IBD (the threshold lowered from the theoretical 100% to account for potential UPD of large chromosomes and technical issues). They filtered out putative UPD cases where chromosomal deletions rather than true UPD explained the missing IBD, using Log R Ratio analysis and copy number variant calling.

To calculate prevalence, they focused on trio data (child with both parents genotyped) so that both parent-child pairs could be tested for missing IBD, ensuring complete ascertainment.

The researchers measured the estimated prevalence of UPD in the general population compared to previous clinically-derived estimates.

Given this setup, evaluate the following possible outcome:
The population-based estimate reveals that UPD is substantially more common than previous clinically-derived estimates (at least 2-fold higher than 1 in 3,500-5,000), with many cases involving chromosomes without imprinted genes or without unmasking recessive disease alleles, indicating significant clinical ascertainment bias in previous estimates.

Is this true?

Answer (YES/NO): NO